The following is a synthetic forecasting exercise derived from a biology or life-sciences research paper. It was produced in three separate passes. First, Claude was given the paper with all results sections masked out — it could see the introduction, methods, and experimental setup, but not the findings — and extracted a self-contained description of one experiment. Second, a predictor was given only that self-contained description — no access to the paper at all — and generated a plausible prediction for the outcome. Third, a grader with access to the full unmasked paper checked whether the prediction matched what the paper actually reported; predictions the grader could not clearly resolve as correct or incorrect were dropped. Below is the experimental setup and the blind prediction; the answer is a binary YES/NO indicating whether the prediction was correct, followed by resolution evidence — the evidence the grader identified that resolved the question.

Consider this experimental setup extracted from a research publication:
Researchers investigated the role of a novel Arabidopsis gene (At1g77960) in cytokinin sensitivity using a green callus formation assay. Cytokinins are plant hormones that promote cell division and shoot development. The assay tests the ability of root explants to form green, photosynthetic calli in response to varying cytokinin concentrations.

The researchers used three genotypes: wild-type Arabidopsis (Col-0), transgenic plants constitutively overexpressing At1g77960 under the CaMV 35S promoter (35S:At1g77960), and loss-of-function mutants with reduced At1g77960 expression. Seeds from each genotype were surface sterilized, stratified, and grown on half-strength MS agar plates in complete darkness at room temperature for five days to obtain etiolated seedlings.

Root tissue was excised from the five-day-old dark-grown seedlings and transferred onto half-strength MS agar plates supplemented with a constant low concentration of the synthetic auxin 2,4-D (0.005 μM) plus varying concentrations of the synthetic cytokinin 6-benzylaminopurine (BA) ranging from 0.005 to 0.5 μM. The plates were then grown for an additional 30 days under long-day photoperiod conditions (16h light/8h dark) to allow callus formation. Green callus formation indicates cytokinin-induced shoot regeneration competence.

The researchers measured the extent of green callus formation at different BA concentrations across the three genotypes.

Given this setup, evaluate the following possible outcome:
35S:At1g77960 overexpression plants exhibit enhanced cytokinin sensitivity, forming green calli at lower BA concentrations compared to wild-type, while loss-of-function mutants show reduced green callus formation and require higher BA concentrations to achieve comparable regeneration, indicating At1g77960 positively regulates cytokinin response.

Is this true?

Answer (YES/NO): NO